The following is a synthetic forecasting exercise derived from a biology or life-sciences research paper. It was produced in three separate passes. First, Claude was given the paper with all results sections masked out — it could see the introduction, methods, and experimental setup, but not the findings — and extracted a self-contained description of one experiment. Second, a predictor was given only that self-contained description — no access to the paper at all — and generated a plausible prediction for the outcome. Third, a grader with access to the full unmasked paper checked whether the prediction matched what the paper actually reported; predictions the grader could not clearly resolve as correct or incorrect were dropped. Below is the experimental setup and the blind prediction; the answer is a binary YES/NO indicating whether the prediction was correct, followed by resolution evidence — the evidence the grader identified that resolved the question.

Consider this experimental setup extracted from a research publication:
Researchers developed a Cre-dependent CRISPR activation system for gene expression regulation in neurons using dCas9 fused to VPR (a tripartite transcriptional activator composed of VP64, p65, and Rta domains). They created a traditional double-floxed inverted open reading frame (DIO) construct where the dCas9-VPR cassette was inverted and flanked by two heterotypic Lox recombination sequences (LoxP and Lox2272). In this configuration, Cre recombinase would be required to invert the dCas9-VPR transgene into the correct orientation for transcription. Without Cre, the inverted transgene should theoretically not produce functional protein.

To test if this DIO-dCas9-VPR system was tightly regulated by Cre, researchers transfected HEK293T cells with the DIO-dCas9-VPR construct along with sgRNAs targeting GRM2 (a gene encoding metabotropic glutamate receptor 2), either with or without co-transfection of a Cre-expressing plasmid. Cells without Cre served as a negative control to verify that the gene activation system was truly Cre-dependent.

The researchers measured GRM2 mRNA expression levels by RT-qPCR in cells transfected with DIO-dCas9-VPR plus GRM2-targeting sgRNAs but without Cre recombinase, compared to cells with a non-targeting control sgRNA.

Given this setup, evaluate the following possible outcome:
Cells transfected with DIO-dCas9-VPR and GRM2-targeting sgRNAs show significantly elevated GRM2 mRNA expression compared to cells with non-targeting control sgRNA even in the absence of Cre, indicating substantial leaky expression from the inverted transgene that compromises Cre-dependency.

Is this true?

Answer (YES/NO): YES